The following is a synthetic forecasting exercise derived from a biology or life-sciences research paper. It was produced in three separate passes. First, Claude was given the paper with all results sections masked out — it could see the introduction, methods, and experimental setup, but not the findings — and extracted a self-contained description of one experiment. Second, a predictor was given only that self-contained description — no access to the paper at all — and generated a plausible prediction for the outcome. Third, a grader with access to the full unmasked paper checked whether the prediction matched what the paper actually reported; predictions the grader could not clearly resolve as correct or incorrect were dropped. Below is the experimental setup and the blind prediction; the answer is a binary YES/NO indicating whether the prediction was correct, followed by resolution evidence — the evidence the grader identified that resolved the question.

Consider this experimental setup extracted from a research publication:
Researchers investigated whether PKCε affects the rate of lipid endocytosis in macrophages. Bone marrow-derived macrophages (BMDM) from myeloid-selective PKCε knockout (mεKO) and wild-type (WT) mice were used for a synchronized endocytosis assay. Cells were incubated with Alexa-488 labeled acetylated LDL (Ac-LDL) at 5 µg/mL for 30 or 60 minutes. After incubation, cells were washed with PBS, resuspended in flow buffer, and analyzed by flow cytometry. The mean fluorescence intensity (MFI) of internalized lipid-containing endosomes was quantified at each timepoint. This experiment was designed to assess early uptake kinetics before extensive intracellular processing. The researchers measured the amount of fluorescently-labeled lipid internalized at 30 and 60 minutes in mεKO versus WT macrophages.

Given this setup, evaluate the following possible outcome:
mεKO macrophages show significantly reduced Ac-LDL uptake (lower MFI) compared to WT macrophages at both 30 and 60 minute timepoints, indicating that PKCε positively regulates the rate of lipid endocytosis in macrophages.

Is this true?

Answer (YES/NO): NO